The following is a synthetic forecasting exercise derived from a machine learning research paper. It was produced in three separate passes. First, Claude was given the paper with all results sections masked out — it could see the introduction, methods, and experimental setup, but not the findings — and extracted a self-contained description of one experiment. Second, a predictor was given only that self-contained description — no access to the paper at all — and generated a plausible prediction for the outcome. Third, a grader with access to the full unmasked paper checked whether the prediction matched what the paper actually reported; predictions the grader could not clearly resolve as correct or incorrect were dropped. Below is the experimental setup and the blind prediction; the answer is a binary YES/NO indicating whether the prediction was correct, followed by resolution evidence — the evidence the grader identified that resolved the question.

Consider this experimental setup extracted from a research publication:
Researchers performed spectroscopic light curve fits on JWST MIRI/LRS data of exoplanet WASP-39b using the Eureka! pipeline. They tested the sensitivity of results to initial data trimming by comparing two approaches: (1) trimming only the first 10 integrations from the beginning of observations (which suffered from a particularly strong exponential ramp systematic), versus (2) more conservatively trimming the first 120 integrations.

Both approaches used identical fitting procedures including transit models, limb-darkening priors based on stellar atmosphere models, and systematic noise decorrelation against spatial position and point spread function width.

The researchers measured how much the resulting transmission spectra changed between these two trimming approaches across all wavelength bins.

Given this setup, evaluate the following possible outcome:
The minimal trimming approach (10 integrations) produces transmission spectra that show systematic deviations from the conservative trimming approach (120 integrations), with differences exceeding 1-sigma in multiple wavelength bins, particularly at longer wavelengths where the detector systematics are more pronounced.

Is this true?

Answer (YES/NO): NO